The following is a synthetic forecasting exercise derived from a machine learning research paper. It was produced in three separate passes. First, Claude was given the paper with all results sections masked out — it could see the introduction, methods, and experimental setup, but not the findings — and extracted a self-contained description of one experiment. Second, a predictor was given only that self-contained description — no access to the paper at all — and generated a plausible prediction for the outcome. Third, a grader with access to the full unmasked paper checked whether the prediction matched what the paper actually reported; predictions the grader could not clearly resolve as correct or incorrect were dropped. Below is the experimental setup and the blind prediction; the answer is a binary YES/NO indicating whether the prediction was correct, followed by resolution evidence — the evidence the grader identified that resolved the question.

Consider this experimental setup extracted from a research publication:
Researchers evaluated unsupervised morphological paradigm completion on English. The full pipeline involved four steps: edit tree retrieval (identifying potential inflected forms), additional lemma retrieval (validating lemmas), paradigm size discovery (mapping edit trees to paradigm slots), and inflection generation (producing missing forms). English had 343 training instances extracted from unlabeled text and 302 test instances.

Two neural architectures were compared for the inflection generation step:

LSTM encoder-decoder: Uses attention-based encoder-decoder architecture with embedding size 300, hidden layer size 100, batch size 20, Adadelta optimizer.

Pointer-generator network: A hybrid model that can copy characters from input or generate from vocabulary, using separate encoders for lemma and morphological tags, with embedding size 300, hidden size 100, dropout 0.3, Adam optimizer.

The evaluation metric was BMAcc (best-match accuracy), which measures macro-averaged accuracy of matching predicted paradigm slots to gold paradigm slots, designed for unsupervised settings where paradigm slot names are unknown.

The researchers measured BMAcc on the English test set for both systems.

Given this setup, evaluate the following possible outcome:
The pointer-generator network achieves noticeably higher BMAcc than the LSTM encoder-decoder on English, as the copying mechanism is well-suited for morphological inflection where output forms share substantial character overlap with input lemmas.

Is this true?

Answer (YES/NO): YES